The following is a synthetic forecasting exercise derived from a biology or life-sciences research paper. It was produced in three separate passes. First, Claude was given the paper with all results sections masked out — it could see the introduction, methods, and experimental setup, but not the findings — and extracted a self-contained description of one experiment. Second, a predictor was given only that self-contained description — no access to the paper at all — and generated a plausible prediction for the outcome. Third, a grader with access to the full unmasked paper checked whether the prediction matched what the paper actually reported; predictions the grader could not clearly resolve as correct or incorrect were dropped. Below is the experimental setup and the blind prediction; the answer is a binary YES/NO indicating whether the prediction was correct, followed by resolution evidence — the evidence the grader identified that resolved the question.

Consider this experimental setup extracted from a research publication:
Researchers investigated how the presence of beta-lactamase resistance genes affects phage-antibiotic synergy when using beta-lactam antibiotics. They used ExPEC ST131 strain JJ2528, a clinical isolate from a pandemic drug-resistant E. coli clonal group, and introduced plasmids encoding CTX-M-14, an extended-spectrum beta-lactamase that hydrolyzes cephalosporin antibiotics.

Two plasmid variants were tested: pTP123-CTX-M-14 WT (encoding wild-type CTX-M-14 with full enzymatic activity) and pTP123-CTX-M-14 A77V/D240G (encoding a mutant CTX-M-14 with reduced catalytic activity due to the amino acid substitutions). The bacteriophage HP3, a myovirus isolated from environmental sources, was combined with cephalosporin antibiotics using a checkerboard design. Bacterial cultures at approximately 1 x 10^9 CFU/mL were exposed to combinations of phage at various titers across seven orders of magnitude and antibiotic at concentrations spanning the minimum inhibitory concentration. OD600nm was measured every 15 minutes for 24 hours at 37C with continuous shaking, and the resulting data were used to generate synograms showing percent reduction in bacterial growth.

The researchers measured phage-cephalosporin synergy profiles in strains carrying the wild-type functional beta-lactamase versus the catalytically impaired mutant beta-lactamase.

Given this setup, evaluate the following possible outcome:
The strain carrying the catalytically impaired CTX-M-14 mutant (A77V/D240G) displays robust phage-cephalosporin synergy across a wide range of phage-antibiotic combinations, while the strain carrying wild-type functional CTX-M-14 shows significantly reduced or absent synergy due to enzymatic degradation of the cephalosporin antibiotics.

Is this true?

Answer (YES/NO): NO